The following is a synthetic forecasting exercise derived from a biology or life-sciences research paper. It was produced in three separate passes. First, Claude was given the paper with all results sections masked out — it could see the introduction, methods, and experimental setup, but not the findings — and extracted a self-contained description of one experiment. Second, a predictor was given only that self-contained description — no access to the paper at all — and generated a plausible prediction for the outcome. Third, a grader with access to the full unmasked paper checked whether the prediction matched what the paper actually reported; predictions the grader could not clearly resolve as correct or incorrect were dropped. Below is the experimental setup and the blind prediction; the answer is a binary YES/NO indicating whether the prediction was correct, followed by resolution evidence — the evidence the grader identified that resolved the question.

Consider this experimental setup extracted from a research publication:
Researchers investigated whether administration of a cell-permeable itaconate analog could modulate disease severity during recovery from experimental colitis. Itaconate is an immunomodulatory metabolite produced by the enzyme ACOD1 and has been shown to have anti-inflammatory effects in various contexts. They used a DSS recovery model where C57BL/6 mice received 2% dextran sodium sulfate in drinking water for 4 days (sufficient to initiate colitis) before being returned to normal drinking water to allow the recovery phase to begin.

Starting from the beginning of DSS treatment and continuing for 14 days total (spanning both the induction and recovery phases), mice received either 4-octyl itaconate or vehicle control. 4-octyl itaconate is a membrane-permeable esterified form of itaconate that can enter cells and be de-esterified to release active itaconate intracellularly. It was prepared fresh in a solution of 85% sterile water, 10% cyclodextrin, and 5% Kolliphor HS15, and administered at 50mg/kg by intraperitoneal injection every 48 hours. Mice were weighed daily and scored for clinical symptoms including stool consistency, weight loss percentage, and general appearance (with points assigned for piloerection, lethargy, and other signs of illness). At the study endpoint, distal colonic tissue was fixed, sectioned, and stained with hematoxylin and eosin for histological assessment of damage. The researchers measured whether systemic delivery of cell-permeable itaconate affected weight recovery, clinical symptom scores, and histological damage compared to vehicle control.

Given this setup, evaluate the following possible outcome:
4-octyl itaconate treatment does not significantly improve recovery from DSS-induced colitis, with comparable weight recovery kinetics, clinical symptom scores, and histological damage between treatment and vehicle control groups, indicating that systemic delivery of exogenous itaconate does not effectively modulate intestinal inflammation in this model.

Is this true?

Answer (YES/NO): NO